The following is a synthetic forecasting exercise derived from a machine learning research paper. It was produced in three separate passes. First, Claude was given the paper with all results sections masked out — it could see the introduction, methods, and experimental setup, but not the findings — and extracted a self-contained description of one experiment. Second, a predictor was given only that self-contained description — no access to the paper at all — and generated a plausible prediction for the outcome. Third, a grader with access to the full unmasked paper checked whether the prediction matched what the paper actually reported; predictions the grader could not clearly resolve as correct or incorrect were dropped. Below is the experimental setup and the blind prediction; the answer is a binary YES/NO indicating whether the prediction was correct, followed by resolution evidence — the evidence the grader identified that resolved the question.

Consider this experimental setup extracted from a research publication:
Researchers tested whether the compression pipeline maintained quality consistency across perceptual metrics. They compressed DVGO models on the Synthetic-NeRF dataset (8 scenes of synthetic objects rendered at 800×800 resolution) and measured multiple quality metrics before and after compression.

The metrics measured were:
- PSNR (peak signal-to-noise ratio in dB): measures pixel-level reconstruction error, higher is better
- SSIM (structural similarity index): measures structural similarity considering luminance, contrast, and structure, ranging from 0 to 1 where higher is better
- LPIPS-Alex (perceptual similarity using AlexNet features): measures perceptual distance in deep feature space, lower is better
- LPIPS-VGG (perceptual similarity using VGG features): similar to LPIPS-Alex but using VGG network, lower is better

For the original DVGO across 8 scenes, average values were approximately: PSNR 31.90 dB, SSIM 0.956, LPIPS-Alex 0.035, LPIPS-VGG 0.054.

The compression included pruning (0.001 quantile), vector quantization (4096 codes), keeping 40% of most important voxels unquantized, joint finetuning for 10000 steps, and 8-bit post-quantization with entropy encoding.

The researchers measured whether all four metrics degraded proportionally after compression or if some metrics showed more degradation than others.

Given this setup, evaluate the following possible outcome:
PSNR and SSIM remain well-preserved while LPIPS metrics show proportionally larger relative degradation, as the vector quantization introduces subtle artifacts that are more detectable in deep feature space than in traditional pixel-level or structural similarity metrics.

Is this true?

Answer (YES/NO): YES